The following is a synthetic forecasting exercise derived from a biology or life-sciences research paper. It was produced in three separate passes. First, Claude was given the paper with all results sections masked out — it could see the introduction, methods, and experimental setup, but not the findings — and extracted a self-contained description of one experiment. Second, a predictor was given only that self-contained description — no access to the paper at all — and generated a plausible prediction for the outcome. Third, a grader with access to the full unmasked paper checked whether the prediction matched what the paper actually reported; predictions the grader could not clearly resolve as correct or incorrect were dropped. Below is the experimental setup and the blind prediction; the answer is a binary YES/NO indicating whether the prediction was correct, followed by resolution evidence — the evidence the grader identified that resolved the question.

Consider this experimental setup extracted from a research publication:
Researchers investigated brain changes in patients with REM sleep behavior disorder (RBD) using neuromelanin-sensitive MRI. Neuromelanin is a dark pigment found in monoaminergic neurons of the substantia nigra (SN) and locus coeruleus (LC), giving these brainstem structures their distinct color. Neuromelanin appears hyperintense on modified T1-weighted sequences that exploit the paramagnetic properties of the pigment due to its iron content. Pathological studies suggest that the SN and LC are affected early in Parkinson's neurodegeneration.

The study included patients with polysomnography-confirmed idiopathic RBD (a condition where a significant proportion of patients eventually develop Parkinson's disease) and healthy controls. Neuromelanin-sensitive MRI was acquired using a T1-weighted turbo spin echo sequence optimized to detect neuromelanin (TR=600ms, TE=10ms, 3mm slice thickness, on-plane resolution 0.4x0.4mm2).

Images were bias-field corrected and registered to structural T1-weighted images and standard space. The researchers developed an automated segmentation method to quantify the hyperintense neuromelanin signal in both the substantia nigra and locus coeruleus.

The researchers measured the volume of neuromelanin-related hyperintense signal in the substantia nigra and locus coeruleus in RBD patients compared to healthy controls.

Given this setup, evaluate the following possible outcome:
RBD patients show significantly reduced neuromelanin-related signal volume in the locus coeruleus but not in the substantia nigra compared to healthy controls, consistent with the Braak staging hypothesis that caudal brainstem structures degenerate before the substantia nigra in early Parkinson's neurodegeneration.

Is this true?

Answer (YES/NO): NO